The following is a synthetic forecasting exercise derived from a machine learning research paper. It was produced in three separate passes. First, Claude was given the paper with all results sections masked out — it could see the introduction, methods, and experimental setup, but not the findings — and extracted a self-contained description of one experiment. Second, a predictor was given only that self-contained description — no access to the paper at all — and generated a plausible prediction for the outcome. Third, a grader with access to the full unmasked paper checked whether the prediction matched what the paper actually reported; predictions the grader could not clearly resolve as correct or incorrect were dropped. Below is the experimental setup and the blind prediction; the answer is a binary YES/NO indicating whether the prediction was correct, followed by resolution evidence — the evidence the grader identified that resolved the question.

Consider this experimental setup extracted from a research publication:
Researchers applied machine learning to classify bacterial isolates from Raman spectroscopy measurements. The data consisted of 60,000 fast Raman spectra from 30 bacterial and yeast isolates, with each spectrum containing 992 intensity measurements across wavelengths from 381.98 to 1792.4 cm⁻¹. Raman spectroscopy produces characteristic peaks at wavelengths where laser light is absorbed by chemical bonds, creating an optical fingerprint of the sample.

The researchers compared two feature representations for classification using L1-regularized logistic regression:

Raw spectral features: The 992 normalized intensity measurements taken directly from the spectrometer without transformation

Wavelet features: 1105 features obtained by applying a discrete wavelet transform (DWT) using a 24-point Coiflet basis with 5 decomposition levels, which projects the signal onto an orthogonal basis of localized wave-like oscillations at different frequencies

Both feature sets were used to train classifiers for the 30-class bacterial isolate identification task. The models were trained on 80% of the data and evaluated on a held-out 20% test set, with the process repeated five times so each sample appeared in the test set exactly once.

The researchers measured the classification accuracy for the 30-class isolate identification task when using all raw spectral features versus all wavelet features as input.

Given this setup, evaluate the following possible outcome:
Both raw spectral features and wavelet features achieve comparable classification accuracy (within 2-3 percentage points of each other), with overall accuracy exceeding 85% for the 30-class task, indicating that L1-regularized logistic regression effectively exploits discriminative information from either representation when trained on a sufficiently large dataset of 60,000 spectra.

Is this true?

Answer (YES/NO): YES